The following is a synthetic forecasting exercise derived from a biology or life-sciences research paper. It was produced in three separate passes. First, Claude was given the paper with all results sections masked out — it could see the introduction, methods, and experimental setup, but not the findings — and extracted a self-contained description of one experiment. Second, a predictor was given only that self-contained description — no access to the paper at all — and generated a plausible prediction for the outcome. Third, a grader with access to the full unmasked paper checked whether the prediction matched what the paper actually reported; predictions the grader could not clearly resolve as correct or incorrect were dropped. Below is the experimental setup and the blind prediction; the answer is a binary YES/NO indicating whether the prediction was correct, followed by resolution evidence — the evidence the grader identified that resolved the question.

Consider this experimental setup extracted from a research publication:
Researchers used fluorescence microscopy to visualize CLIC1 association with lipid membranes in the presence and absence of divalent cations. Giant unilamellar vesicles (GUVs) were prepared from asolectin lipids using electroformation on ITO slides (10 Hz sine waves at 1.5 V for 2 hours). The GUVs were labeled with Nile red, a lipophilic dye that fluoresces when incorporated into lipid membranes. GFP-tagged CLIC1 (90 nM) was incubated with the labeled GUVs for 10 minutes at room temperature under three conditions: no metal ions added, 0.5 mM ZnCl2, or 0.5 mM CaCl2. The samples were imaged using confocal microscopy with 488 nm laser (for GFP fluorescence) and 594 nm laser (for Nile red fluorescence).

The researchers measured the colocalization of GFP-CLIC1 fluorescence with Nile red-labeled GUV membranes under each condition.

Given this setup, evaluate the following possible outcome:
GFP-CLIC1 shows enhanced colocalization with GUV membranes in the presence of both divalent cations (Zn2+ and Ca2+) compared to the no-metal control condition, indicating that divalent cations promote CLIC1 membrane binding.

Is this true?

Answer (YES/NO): YES